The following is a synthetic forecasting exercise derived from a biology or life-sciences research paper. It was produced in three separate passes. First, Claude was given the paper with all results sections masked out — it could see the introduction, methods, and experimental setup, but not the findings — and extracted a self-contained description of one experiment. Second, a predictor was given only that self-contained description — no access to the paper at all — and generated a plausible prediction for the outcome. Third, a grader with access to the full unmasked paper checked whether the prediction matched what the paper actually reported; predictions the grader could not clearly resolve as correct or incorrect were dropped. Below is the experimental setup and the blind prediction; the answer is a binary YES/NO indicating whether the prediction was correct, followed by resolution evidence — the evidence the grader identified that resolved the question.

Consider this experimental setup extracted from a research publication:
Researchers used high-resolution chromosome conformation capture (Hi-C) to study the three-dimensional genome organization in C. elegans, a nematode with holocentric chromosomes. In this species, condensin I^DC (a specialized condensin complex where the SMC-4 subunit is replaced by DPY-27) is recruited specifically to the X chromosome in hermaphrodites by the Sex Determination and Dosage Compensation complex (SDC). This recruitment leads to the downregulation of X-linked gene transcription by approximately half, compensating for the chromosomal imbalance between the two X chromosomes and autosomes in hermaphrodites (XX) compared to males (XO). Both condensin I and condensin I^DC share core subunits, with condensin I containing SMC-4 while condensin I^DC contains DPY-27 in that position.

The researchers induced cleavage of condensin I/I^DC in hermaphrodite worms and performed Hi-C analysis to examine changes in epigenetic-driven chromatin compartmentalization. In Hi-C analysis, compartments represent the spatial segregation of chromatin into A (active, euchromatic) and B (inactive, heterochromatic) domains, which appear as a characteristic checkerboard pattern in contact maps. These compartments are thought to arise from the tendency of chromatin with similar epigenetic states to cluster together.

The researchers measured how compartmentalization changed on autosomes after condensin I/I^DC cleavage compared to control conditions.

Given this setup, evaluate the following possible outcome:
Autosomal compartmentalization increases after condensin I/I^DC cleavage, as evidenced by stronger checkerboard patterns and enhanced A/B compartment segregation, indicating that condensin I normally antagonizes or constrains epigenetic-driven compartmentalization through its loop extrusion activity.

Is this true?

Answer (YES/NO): YES